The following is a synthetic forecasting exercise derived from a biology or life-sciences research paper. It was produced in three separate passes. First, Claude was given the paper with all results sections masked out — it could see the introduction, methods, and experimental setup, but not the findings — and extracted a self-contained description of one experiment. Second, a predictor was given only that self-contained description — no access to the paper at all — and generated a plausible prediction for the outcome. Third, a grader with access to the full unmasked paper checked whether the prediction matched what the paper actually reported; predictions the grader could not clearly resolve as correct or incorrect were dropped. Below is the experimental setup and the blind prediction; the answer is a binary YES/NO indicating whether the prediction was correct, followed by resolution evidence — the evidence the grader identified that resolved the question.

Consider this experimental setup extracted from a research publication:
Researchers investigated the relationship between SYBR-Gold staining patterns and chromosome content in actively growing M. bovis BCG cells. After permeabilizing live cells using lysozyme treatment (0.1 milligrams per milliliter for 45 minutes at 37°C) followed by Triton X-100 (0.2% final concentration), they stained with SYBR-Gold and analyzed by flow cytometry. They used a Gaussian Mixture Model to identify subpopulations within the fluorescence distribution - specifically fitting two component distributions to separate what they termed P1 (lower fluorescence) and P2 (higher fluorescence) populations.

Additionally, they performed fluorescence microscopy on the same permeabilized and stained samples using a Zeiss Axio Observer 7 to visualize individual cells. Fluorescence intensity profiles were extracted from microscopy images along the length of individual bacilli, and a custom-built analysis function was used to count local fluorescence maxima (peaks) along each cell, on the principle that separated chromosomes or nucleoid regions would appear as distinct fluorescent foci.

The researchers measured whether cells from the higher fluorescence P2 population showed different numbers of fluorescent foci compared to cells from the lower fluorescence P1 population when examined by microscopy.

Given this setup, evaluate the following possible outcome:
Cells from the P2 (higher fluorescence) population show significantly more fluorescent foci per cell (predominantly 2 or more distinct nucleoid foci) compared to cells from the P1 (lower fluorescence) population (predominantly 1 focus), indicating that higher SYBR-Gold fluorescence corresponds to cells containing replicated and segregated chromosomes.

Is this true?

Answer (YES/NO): NO